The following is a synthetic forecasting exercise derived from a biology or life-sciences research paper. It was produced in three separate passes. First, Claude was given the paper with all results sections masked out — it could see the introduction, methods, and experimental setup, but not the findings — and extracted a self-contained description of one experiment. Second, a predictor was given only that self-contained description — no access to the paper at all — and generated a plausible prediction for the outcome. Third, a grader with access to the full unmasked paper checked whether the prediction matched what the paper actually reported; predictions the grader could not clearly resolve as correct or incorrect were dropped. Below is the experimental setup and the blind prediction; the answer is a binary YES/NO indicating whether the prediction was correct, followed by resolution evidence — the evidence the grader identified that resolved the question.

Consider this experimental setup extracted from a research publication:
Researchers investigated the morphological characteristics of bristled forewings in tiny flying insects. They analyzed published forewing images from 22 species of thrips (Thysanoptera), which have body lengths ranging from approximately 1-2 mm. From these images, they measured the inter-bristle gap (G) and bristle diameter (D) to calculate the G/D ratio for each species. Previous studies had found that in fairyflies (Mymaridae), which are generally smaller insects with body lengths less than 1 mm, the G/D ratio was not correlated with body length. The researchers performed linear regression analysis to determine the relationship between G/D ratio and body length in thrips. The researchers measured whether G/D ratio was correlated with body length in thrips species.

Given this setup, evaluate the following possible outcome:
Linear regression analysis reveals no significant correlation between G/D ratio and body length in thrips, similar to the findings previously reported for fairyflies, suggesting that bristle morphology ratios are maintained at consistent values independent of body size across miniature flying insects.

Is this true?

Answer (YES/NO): NO